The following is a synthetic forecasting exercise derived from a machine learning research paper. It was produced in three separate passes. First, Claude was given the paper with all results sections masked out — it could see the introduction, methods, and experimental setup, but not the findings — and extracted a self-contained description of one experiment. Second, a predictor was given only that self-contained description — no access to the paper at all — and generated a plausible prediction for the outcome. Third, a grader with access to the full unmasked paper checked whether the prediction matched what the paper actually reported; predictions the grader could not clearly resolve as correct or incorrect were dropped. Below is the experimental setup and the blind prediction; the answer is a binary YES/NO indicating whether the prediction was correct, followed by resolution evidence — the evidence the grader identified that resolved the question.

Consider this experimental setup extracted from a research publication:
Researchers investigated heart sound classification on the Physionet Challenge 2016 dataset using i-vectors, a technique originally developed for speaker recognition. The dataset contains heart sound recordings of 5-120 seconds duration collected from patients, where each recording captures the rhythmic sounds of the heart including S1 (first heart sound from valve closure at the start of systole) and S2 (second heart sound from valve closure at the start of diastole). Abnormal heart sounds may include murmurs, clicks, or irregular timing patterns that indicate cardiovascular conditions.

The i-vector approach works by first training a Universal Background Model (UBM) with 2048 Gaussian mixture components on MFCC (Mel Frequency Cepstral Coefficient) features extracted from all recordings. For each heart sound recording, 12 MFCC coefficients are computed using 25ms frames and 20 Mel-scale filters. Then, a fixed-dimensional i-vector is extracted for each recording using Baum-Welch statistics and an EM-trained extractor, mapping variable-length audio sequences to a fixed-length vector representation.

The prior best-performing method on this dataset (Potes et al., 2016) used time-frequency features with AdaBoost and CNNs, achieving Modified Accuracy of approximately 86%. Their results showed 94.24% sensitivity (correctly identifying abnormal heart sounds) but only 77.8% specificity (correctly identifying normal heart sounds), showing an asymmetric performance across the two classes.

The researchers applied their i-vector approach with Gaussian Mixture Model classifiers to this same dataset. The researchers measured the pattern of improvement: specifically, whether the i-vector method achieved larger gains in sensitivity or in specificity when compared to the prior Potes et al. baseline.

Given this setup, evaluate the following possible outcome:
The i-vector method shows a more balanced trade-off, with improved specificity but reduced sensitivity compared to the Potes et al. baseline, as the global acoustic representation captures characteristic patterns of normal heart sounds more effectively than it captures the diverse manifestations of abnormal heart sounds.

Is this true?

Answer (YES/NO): NO